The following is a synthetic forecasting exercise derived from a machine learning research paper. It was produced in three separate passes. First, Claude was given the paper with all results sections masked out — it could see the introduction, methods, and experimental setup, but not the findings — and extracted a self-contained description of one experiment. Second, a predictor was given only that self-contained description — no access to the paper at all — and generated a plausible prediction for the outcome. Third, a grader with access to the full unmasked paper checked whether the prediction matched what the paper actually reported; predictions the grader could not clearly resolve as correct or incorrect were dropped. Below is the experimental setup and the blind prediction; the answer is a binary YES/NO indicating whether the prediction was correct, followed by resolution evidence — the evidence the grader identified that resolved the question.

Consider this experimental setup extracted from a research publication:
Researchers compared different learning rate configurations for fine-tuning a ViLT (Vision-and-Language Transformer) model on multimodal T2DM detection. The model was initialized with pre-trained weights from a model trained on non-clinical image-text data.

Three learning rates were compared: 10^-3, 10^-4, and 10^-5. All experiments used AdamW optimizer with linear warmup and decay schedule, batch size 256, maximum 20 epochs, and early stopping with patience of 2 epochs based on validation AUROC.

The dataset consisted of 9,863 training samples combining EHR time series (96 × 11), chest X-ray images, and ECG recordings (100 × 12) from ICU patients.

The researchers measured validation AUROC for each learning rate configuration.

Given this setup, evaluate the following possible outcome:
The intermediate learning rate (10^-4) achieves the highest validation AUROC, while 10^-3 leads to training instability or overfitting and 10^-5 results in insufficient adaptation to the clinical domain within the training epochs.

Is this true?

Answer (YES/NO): NO